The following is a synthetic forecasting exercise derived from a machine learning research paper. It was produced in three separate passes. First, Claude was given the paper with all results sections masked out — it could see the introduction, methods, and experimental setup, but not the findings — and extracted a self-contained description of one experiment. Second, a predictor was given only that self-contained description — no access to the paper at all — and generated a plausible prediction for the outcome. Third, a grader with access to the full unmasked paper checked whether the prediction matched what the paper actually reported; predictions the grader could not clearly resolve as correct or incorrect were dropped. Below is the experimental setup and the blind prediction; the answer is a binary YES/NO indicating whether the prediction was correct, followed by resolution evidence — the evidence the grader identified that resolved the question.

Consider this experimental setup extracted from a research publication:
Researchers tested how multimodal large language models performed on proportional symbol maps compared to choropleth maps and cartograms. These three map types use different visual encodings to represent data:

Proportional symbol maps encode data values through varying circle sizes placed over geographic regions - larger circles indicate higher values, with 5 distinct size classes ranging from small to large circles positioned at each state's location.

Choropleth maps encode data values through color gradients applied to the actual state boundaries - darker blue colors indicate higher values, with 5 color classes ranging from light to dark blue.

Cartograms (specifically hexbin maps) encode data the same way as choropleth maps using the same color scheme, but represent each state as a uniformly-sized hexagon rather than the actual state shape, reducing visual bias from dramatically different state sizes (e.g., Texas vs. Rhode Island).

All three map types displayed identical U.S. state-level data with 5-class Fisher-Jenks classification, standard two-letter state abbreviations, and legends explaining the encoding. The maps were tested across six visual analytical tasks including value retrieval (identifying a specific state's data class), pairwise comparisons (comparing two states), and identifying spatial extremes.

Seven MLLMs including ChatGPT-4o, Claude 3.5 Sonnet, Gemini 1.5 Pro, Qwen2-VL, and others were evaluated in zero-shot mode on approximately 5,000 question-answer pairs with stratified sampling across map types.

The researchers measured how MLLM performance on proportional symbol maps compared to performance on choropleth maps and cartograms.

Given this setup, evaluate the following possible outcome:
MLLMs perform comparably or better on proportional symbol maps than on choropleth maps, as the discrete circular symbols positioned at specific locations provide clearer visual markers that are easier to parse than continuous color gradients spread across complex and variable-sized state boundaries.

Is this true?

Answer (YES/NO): NO